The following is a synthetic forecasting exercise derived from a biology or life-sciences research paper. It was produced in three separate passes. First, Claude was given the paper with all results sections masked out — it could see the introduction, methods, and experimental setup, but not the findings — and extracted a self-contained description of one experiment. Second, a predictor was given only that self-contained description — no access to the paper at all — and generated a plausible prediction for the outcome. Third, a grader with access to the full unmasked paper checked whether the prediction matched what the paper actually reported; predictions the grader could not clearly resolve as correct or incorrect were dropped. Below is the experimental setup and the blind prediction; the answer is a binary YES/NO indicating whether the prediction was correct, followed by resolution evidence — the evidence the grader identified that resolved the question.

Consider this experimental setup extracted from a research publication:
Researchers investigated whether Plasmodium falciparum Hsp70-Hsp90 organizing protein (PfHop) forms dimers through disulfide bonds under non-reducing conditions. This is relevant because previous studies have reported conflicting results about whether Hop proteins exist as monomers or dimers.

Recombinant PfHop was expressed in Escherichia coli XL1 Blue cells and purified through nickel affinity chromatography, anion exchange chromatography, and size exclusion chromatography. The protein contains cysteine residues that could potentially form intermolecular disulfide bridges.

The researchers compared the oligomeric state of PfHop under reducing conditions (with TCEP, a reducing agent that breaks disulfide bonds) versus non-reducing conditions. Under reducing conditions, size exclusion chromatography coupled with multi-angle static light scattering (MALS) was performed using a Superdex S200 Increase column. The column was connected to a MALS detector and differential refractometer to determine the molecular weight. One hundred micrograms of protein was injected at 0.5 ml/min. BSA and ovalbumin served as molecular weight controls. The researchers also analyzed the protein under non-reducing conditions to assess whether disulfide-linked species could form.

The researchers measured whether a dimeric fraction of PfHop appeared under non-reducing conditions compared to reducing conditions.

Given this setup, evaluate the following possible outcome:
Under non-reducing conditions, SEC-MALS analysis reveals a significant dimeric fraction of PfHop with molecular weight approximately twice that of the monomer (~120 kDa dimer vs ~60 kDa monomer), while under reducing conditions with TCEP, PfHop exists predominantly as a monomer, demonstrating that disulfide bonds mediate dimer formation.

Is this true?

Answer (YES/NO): NO